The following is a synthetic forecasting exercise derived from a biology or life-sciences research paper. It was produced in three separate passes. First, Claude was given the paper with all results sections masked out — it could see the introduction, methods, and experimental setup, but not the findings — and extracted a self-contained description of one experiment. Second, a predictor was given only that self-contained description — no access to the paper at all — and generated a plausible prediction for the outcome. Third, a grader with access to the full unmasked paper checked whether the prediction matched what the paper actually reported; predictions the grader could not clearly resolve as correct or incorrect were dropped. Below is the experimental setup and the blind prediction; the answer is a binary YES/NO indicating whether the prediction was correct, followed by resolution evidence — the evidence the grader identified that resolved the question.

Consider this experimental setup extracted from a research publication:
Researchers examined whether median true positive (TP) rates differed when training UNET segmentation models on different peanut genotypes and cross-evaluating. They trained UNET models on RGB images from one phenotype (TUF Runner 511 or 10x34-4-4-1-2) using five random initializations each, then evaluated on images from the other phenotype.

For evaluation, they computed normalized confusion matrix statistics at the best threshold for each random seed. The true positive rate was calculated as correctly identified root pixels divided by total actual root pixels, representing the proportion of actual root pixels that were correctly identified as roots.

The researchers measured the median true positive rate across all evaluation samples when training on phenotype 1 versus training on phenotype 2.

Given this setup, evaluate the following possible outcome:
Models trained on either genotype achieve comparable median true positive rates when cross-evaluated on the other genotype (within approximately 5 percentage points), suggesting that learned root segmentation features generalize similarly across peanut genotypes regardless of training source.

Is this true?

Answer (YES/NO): YES